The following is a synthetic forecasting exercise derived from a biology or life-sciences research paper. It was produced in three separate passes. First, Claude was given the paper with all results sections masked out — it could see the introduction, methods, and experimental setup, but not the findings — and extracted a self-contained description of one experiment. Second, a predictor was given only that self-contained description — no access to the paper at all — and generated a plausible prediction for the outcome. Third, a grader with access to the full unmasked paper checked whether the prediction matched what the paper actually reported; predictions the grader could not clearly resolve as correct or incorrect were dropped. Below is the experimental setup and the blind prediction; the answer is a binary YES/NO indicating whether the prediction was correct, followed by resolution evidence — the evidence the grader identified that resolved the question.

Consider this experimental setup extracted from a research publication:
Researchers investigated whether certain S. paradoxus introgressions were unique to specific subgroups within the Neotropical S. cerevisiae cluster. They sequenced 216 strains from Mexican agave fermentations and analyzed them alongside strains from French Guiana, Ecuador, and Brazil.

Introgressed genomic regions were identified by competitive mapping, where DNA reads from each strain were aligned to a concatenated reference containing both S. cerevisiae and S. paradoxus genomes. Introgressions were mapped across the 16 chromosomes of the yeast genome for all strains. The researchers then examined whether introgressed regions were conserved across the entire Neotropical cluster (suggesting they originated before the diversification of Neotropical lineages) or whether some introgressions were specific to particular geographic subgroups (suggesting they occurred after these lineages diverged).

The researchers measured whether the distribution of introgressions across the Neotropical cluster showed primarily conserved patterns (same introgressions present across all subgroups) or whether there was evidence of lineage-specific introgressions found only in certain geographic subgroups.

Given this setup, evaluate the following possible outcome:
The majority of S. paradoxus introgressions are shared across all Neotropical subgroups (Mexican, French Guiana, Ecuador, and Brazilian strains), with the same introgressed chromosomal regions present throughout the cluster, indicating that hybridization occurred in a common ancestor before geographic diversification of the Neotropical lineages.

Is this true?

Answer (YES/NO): NO